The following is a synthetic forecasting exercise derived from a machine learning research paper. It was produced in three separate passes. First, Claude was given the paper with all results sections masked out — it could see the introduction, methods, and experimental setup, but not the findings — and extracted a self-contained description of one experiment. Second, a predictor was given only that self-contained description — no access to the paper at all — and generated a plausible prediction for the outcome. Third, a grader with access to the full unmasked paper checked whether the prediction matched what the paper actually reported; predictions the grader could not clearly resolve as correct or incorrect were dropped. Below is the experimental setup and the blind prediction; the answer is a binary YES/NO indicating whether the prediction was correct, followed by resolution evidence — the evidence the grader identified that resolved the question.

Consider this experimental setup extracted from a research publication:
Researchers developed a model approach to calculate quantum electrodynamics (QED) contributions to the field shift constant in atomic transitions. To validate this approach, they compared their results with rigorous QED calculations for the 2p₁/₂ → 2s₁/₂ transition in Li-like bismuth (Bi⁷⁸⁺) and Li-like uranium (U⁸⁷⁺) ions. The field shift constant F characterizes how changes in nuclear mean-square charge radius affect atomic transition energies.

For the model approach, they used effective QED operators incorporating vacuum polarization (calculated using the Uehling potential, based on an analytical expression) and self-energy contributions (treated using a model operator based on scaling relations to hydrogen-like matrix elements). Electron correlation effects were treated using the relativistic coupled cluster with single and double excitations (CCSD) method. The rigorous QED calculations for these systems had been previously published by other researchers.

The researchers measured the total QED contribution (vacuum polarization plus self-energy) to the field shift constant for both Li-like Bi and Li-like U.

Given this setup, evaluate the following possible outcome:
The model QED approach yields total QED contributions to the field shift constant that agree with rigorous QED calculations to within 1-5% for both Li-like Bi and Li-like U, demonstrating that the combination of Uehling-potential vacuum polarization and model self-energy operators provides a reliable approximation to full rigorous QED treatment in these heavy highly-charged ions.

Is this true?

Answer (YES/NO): NO